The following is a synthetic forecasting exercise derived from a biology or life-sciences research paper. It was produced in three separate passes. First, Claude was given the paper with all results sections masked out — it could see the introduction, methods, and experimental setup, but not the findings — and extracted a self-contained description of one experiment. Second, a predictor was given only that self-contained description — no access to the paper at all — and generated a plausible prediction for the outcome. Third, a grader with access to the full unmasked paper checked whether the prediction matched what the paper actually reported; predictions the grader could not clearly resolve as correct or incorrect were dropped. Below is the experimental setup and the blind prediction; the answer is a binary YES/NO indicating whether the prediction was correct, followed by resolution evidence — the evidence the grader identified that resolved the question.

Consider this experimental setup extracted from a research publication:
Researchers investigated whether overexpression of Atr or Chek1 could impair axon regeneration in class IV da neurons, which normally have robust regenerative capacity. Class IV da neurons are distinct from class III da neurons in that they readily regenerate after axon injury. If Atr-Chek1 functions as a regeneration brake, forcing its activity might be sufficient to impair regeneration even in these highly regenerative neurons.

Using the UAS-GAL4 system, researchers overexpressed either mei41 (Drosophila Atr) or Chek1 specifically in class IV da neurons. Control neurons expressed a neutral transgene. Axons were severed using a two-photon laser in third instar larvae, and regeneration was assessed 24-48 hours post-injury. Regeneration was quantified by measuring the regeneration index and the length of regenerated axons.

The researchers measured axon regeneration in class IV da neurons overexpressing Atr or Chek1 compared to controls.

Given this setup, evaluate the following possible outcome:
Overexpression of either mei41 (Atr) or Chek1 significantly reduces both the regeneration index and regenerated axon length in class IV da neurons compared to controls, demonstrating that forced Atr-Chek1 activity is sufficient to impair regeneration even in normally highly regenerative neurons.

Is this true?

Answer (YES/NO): YES